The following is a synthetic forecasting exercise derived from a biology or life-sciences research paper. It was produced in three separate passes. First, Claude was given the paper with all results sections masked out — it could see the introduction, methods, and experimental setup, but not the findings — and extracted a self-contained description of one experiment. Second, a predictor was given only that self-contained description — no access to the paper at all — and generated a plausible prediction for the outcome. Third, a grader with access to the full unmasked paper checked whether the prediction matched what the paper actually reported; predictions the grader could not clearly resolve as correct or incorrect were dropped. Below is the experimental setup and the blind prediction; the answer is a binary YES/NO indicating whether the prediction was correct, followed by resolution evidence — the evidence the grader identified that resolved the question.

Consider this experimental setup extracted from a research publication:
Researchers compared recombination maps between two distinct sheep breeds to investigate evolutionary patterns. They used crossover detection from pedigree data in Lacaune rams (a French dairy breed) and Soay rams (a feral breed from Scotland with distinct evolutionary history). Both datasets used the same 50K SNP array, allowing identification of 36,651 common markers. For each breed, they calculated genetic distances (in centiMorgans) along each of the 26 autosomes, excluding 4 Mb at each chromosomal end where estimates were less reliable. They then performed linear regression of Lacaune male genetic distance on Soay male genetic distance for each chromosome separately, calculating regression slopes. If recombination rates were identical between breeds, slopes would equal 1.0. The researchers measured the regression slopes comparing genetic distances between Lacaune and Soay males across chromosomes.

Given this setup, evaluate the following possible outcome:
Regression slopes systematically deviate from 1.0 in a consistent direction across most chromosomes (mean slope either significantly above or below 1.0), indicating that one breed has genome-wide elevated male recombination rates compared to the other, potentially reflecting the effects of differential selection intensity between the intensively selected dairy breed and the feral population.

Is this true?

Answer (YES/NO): YES